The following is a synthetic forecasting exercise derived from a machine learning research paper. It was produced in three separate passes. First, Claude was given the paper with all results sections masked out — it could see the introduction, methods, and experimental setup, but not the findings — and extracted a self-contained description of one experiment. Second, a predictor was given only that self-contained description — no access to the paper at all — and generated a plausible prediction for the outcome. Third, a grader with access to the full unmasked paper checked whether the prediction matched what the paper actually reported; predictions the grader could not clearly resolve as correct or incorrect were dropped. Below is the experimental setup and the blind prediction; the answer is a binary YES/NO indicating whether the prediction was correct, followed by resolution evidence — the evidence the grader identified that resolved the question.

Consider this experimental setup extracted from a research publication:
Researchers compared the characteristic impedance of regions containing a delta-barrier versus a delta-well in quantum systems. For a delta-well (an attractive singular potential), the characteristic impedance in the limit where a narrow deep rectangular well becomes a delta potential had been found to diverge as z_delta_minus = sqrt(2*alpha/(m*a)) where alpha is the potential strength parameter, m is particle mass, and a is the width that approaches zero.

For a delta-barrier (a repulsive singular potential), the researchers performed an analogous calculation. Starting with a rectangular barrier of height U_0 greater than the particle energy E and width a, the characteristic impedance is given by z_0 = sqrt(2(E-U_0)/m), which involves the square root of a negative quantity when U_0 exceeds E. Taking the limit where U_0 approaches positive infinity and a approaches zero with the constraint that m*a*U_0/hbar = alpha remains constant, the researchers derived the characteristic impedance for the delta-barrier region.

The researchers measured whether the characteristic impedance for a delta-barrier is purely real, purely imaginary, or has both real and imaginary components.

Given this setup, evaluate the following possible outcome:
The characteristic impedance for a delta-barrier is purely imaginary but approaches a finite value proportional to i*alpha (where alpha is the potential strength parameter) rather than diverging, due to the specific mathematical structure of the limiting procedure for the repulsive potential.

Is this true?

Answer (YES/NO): NO